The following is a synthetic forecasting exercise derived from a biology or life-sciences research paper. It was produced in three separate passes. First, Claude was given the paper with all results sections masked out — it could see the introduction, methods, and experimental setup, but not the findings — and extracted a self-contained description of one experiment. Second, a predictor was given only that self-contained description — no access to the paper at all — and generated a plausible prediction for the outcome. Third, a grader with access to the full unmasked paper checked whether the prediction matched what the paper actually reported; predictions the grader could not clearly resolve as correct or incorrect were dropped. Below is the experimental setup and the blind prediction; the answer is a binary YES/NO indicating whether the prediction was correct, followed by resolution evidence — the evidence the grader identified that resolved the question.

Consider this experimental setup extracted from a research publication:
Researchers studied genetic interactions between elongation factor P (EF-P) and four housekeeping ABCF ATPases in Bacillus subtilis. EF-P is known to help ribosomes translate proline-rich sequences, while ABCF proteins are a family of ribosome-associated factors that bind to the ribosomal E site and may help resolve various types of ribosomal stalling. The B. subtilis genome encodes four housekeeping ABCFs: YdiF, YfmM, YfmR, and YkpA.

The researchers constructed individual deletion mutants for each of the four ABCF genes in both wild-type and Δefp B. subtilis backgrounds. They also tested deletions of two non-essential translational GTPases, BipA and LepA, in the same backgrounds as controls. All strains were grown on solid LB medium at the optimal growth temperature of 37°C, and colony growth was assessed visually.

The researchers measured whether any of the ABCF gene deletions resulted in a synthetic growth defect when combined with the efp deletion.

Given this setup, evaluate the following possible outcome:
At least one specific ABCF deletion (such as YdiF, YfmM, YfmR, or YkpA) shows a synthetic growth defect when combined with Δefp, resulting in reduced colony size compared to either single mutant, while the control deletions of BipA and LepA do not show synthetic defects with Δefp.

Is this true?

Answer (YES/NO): YES